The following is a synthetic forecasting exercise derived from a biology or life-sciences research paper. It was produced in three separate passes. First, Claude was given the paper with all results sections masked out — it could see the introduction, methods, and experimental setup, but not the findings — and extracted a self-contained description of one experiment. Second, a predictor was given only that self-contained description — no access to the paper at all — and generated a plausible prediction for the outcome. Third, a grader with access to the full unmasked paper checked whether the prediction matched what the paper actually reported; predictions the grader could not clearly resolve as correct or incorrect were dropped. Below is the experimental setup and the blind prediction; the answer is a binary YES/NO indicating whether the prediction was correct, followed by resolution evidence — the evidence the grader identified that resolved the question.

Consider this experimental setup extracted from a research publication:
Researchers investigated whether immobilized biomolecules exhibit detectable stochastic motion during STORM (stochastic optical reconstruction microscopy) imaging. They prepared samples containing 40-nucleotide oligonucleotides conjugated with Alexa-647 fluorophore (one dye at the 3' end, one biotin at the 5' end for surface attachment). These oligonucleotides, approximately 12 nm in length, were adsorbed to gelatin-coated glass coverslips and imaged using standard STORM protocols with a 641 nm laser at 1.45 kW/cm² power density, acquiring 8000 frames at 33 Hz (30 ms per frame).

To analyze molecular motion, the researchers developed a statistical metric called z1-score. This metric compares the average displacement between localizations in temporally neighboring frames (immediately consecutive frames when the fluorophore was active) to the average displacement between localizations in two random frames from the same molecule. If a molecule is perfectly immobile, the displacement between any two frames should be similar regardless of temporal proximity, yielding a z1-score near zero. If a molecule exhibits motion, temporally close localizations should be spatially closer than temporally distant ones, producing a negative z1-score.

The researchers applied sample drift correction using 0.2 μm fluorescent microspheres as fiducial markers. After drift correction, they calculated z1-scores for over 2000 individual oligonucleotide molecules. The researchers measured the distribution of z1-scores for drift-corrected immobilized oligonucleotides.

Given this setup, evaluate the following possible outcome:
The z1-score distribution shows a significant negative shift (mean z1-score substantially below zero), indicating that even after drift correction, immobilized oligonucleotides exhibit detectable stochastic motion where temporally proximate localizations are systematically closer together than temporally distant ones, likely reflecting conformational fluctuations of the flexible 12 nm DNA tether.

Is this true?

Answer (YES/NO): YES